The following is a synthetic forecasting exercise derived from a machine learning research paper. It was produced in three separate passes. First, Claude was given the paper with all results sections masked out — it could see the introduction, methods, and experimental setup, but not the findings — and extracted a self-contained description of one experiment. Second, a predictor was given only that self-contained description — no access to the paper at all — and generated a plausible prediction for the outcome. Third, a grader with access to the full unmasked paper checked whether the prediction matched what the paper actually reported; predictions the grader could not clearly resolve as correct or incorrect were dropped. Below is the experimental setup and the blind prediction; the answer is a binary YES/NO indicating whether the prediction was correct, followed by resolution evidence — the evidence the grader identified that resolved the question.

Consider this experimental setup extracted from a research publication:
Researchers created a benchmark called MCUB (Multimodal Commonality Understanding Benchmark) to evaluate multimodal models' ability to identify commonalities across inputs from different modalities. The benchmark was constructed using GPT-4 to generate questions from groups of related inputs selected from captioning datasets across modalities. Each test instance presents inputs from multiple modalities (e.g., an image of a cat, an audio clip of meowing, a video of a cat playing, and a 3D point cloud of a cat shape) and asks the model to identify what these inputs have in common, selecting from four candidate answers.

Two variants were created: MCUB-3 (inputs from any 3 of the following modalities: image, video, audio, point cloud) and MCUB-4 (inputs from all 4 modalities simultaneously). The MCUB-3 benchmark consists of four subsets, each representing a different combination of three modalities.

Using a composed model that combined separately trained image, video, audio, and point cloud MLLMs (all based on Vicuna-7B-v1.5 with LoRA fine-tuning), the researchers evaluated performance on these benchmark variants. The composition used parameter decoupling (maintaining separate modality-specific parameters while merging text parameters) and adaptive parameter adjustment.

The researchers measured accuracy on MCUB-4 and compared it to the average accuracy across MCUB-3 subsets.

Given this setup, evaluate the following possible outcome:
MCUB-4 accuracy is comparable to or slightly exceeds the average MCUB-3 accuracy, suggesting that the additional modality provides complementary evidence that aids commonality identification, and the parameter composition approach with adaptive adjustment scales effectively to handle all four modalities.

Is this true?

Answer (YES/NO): YES